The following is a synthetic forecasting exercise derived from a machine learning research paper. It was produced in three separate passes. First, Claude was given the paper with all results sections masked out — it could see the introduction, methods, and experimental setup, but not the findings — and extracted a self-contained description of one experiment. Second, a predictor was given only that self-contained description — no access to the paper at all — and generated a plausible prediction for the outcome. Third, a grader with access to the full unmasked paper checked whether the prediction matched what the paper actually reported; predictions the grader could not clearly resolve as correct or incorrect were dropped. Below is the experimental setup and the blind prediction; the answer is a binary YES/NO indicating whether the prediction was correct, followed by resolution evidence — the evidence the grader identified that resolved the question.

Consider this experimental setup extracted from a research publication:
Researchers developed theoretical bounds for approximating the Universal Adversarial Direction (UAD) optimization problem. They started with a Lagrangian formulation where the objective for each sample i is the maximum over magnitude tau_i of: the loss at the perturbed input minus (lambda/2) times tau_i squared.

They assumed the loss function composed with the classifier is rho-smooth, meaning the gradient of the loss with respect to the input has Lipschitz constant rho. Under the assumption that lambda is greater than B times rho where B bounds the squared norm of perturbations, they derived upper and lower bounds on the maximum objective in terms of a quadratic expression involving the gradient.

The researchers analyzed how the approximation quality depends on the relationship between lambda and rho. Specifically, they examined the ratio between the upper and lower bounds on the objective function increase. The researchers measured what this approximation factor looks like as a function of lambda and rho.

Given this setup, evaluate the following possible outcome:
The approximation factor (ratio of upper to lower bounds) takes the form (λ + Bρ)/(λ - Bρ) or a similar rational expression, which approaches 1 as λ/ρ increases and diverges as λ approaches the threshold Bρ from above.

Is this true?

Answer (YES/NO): YES